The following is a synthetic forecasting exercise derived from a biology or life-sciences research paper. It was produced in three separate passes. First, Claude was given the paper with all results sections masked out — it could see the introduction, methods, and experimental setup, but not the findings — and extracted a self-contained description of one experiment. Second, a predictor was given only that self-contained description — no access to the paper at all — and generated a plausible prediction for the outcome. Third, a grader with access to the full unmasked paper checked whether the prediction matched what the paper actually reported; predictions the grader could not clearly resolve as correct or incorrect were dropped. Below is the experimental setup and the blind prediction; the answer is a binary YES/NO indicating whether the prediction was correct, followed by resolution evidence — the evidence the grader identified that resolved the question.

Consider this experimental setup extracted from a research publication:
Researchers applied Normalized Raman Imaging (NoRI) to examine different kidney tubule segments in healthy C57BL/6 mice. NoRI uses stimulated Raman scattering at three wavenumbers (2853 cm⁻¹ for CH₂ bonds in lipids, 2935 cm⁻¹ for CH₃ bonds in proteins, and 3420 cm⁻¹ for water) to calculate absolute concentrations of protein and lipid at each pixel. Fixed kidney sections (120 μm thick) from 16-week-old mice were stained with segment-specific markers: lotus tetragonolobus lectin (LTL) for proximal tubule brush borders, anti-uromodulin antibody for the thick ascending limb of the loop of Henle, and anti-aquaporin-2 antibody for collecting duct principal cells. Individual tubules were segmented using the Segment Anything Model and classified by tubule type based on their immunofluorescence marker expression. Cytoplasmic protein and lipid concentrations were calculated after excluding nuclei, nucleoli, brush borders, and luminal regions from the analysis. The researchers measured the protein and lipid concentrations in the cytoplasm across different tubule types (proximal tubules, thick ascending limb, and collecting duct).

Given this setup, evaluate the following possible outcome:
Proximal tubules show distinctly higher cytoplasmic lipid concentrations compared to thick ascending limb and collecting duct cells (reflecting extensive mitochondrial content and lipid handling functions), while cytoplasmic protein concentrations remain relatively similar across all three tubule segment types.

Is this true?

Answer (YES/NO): NO